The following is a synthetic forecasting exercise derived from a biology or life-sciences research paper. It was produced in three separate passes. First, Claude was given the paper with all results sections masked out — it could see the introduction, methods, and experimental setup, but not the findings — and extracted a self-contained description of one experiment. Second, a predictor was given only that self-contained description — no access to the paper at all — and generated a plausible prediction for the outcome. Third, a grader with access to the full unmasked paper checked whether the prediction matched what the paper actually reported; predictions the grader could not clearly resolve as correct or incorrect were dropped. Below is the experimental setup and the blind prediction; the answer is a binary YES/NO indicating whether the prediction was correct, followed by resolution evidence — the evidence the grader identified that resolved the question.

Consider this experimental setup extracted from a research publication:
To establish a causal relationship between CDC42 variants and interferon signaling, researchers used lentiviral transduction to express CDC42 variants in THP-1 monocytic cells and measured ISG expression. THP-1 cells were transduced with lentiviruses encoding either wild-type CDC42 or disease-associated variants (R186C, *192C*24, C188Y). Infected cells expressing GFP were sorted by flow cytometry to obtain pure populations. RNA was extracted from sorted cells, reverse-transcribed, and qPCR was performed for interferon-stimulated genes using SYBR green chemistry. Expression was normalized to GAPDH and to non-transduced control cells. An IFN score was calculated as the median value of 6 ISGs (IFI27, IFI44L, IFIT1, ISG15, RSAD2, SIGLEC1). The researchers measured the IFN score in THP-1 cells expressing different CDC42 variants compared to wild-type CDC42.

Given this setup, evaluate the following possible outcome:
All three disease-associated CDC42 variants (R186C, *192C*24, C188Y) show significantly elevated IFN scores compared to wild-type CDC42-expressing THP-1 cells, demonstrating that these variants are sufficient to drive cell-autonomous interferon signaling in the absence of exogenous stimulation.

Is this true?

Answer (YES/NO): NO